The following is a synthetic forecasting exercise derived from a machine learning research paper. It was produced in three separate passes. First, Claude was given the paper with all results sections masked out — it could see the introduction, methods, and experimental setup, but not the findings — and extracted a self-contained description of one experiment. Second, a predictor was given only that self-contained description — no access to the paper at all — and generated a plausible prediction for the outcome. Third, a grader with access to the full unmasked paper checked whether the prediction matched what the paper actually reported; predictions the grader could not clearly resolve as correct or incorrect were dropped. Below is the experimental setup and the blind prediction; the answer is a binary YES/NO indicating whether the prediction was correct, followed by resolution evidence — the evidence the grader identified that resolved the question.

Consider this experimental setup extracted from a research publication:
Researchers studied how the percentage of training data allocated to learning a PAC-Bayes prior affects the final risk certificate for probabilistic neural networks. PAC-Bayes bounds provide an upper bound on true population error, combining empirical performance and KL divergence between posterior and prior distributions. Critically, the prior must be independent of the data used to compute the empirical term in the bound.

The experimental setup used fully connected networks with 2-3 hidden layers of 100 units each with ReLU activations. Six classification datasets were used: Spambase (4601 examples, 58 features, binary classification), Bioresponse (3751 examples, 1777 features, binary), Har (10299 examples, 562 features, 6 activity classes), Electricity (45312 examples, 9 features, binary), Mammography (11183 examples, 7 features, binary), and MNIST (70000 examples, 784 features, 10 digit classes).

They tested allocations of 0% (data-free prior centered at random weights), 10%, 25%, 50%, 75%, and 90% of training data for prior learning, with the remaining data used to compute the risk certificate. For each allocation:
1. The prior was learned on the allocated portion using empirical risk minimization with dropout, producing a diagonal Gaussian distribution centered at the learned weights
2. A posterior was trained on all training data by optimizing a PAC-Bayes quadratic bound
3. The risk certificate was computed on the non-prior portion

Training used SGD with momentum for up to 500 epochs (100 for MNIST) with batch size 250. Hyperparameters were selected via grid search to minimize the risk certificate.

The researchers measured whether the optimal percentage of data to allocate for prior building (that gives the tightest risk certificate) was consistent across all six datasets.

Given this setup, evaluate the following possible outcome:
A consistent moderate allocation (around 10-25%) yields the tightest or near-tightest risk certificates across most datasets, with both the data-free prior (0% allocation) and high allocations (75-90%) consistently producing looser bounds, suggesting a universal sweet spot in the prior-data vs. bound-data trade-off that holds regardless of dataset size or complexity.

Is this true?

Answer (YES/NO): NO